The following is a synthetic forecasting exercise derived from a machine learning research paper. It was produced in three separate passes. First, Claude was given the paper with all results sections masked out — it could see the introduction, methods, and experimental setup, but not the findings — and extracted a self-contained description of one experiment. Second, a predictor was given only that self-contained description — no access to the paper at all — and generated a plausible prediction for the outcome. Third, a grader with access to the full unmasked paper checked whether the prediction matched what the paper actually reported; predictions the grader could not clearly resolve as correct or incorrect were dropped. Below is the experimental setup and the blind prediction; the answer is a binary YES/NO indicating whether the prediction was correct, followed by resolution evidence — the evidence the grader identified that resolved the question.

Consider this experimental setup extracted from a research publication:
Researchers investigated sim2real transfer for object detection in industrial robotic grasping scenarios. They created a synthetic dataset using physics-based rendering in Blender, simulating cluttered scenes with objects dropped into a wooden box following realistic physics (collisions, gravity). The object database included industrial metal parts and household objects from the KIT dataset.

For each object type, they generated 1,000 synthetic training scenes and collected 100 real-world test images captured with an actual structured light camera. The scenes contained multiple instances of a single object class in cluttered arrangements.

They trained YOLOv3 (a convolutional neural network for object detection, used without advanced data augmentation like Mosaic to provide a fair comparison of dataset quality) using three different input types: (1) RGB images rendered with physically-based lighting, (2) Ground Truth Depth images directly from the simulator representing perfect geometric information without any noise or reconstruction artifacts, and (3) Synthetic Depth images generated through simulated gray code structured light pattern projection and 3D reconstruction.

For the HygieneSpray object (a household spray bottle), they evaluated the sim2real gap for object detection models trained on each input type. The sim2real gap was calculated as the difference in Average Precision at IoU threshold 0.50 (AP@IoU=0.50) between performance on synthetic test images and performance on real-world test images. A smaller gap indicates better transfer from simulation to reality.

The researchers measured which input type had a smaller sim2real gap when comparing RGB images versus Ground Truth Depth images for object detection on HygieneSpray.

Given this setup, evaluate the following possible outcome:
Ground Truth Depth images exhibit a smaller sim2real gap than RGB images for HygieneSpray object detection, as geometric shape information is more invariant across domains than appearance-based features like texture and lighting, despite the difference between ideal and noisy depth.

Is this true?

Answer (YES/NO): NO